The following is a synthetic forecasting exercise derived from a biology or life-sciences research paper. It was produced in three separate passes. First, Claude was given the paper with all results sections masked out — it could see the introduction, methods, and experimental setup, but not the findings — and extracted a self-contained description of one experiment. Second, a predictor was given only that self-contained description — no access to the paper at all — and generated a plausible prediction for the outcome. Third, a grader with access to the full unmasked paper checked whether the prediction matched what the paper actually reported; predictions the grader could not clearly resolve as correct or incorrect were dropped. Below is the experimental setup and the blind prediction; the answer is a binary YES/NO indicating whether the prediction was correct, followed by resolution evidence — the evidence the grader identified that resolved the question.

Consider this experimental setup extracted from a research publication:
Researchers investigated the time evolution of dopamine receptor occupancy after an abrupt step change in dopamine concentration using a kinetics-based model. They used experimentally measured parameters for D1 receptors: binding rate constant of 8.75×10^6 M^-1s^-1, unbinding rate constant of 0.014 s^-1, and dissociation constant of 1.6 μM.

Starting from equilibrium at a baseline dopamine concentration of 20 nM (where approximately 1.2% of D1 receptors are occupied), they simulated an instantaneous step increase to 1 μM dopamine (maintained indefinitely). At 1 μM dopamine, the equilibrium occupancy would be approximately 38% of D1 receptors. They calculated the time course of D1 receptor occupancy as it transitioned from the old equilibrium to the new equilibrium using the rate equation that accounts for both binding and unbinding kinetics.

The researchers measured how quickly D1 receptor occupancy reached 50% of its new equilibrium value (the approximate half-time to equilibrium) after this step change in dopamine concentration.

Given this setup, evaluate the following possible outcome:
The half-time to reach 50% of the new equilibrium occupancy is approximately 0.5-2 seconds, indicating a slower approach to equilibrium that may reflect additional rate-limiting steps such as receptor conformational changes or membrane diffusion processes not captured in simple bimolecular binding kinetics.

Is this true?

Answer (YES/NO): NO